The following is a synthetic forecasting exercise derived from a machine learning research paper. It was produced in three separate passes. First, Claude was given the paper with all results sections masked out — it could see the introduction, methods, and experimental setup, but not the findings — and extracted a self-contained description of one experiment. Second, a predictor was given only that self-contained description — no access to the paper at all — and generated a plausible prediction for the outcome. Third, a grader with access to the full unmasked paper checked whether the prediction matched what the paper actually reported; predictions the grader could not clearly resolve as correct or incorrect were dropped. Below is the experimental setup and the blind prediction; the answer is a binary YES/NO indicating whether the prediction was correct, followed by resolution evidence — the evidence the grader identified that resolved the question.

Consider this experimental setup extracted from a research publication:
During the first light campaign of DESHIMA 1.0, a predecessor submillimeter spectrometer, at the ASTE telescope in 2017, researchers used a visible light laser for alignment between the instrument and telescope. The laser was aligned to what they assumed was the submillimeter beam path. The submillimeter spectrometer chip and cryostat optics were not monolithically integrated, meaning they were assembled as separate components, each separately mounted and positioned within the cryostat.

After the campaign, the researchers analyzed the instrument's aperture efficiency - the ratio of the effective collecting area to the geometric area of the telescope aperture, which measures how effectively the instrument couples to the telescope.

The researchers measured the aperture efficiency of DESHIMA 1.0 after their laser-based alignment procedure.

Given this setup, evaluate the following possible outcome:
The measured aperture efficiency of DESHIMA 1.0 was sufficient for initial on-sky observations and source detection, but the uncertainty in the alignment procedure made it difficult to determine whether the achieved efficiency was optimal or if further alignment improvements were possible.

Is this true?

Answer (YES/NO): NO